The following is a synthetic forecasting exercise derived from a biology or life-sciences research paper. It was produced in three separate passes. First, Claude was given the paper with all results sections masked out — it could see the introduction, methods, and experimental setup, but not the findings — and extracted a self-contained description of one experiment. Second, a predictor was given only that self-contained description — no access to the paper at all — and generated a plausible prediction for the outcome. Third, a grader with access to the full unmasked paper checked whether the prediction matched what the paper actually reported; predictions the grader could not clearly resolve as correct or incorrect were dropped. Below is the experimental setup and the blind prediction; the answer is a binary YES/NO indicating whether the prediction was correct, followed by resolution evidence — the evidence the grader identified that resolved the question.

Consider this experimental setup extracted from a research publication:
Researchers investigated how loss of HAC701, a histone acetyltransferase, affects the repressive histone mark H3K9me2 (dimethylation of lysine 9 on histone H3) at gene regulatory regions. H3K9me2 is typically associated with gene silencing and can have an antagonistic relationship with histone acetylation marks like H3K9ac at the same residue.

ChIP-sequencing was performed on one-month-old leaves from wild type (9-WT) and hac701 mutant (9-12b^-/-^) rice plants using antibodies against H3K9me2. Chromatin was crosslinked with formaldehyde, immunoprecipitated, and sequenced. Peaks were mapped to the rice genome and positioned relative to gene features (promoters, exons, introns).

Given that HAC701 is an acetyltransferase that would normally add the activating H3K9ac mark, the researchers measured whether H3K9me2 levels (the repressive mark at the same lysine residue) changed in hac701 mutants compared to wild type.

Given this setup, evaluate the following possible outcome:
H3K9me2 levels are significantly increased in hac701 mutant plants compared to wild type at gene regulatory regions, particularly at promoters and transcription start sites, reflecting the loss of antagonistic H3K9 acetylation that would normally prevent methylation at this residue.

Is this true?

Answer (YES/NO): NO